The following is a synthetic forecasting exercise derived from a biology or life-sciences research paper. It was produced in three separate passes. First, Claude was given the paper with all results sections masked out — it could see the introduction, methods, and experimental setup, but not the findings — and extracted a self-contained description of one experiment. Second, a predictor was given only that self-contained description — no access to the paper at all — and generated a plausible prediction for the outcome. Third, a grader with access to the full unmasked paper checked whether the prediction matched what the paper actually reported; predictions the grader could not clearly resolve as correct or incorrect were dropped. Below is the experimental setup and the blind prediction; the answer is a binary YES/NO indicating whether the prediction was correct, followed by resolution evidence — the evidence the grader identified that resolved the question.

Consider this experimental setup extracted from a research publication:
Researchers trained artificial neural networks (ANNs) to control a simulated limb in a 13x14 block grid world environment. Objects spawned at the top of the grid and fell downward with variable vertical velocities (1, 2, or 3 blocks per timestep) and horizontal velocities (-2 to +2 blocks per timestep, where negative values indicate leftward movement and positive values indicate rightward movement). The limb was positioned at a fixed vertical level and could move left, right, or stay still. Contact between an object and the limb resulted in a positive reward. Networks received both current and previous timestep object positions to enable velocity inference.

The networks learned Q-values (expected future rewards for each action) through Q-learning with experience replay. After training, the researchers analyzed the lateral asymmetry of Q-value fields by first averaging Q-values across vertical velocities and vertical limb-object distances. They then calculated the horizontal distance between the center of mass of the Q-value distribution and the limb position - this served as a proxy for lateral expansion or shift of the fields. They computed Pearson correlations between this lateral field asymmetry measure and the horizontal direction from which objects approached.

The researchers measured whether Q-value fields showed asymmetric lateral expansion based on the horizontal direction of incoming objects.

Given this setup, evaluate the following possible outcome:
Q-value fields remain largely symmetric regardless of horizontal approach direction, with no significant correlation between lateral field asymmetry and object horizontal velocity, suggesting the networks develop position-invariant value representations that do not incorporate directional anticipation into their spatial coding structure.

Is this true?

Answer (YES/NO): NO